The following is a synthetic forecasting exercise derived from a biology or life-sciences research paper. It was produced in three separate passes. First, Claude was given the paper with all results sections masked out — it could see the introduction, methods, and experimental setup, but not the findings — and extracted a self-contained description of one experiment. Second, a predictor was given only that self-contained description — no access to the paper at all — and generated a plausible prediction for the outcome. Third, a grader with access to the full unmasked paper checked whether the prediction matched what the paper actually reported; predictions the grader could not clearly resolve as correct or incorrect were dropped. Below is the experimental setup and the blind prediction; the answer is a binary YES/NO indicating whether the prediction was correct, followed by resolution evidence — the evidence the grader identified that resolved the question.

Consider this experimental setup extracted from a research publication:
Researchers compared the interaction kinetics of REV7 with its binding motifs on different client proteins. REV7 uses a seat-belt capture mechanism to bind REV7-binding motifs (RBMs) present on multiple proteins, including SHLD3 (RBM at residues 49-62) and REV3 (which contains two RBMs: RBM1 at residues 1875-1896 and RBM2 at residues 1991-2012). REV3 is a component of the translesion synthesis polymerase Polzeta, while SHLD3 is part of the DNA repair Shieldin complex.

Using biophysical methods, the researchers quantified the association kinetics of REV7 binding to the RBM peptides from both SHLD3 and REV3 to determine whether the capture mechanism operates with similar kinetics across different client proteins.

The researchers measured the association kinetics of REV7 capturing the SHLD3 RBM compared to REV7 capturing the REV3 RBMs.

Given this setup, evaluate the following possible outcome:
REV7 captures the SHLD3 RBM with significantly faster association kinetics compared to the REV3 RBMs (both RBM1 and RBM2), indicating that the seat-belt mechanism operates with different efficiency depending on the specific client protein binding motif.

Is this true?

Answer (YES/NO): NO